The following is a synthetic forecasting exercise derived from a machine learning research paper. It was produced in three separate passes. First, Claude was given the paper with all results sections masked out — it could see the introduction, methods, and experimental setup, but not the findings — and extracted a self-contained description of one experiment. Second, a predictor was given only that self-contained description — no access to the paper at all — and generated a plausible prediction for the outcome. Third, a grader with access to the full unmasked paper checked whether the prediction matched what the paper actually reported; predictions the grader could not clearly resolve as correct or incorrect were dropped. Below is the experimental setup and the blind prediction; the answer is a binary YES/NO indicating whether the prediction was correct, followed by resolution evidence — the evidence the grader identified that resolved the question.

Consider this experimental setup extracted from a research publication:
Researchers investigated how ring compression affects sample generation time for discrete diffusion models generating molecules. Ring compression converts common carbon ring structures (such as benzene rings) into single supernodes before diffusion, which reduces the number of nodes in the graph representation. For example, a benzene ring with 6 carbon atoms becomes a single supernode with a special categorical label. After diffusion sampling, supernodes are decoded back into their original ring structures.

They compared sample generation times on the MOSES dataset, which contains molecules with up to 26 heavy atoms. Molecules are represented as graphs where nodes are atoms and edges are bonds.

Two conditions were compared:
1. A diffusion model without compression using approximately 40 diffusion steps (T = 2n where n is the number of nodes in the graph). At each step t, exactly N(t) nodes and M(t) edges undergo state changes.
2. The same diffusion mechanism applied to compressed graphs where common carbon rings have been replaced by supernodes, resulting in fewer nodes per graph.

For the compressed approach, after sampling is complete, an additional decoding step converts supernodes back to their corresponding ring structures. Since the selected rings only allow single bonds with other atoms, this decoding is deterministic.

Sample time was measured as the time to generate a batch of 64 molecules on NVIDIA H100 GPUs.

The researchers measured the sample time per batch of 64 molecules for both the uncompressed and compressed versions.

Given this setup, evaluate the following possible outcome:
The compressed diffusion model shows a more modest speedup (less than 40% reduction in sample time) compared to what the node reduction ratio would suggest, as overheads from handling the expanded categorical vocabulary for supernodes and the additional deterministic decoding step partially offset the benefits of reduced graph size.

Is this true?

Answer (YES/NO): NO